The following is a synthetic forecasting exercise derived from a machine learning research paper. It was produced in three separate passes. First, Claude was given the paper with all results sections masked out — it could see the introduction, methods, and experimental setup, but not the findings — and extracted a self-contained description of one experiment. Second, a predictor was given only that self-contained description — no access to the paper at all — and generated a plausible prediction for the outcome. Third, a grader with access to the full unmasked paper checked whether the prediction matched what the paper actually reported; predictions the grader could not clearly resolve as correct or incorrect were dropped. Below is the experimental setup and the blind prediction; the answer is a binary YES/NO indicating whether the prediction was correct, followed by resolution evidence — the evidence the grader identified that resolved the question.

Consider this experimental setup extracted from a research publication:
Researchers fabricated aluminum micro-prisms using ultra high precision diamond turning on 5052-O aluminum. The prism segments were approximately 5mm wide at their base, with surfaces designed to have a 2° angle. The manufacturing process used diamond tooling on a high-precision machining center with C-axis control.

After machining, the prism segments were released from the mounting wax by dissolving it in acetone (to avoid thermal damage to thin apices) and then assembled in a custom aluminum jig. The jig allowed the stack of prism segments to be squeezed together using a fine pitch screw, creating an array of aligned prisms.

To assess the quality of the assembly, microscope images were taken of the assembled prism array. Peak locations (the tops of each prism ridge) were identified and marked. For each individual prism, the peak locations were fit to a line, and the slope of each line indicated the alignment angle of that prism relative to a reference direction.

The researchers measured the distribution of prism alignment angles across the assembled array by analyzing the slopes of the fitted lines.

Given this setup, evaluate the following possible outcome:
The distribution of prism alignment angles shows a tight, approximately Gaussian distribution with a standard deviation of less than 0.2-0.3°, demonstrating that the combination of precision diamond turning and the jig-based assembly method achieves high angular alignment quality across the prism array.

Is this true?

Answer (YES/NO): NO